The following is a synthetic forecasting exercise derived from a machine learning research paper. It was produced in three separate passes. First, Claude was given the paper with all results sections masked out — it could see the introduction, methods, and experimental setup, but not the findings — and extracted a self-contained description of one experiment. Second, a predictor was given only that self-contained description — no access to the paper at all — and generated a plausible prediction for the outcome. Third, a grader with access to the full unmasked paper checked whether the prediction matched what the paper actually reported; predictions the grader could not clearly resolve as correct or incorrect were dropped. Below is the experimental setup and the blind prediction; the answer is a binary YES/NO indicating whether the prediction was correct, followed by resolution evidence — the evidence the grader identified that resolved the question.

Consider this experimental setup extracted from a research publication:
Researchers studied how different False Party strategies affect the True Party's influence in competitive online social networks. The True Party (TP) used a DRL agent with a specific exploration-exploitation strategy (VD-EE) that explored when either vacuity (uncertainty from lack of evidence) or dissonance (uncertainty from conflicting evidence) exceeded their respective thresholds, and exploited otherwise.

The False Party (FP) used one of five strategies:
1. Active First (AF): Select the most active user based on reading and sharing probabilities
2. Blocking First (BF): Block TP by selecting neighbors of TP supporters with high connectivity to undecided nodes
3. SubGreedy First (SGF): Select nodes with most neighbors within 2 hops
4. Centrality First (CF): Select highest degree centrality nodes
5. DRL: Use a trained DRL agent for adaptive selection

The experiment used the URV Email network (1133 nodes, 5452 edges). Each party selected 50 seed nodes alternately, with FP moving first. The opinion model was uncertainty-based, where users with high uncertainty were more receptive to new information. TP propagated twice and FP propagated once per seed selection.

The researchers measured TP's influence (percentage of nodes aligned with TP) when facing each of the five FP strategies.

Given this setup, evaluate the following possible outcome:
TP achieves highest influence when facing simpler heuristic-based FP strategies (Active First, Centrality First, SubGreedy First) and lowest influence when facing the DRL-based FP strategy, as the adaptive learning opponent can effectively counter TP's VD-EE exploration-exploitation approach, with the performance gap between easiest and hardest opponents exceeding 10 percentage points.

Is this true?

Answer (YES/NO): NO